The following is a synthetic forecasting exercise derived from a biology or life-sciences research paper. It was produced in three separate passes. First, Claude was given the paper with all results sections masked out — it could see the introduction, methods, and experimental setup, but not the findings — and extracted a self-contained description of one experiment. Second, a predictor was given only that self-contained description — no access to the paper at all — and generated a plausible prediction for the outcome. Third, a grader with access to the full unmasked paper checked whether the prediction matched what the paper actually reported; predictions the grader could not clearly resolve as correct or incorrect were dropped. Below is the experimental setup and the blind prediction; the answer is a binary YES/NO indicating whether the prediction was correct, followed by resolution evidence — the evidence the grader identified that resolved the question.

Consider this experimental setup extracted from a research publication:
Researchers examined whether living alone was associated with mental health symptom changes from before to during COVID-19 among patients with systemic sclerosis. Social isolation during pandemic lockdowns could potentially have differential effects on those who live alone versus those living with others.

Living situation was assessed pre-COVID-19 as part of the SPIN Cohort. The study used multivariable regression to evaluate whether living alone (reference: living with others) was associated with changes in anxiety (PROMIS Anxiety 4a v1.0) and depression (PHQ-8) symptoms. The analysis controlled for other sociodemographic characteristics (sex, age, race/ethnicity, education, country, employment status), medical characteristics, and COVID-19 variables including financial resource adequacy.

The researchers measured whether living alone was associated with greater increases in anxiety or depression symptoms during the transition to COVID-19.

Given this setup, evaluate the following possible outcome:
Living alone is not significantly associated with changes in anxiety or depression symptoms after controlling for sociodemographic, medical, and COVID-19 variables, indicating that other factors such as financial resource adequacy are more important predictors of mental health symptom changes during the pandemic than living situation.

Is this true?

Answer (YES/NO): NO